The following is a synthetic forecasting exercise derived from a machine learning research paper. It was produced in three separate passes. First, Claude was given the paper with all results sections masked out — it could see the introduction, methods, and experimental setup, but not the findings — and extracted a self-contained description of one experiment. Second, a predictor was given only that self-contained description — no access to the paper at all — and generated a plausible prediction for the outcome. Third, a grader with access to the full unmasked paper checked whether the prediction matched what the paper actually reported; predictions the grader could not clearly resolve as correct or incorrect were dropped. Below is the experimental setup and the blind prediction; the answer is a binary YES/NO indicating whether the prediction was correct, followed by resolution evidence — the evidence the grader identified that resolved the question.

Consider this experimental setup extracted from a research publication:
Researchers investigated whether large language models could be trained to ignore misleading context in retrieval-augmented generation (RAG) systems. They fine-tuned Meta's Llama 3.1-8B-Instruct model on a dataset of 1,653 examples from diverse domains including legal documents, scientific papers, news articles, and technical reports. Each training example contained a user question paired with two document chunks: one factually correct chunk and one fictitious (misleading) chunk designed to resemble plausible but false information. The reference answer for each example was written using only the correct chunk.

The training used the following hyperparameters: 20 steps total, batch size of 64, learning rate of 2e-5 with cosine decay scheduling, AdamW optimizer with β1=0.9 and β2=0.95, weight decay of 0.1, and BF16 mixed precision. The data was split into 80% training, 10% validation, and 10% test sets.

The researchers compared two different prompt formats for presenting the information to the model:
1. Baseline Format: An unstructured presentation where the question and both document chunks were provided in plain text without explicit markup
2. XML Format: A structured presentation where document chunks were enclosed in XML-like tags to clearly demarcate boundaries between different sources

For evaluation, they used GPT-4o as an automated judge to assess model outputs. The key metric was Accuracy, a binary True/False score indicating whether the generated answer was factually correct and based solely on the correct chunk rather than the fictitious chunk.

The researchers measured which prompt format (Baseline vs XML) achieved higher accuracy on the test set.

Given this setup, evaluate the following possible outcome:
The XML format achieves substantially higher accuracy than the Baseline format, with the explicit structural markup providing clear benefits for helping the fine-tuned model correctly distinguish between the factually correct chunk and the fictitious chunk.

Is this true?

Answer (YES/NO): NO